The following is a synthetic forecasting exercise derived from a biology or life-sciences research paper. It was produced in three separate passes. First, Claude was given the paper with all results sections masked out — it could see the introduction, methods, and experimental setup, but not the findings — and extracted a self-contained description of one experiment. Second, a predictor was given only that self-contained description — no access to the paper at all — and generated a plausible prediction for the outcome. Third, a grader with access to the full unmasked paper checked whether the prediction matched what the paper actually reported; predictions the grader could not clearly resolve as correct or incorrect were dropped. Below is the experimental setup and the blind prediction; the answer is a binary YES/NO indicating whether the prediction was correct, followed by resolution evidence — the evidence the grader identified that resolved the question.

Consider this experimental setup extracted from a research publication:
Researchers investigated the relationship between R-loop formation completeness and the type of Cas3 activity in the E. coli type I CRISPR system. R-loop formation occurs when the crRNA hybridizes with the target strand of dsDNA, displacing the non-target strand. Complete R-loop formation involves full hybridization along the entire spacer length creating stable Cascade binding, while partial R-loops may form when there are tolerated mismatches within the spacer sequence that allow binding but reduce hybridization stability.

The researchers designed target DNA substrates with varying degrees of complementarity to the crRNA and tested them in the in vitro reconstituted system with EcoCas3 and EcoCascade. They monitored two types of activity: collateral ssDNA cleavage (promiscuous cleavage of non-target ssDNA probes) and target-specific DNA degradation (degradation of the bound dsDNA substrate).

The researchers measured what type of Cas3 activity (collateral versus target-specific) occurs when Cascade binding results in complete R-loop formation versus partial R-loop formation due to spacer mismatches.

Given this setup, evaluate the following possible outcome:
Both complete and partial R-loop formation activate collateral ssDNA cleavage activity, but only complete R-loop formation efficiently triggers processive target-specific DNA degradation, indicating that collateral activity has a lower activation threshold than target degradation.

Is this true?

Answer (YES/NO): YES